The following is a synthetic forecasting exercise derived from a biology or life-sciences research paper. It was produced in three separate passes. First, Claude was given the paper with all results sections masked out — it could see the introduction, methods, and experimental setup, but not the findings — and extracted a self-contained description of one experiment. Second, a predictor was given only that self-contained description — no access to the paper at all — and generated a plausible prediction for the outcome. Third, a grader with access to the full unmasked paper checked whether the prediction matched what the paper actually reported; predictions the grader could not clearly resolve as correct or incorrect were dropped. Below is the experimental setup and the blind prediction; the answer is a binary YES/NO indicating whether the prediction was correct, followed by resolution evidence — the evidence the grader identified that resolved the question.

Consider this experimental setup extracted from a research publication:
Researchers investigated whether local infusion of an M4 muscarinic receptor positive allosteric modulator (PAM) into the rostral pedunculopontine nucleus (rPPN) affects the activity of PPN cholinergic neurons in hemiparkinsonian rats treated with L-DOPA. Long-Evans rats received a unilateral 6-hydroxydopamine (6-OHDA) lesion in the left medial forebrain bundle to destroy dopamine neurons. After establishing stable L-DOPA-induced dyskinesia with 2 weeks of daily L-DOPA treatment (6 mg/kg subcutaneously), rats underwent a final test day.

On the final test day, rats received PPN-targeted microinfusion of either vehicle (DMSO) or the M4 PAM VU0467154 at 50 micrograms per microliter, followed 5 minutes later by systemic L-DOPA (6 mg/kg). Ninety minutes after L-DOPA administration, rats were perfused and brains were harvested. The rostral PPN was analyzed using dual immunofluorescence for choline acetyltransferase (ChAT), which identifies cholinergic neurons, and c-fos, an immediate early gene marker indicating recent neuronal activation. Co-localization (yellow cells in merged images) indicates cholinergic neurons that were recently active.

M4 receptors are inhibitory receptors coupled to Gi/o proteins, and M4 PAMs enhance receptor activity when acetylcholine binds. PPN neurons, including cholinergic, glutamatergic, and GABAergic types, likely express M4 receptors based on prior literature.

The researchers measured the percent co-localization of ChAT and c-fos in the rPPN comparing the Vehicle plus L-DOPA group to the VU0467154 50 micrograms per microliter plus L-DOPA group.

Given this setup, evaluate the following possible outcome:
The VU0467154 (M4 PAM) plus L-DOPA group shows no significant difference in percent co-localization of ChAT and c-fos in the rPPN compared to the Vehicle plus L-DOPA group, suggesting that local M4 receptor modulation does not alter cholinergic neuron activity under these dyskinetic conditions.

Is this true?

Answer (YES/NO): NO